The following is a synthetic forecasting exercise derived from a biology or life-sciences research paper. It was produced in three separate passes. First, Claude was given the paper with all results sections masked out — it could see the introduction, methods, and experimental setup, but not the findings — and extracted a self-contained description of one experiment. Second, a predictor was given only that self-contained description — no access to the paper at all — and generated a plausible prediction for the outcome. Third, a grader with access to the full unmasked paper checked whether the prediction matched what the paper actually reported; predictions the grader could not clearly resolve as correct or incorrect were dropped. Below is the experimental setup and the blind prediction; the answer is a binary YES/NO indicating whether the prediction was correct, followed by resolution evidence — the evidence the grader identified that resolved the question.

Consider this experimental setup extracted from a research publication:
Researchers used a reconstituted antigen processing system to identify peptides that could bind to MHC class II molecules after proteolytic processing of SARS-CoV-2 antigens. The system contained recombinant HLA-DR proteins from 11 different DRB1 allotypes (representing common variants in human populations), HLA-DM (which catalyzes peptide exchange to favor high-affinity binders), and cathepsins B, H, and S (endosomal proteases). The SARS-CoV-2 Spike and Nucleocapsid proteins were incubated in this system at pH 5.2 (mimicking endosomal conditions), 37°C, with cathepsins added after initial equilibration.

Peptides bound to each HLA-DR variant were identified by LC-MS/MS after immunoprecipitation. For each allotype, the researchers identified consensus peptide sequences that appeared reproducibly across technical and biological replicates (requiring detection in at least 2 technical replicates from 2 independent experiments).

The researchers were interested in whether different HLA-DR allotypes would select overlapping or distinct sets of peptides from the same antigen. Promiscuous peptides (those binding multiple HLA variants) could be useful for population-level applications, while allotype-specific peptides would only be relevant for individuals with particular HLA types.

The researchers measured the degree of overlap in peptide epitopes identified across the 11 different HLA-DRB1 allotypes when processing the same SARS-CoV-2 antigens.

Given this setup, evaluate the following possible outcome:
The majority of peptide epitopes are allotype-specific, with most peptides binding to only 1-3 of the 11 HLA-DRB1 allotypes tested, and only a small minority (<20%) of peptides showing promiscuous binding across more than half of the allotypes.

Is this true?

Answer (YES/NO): NO